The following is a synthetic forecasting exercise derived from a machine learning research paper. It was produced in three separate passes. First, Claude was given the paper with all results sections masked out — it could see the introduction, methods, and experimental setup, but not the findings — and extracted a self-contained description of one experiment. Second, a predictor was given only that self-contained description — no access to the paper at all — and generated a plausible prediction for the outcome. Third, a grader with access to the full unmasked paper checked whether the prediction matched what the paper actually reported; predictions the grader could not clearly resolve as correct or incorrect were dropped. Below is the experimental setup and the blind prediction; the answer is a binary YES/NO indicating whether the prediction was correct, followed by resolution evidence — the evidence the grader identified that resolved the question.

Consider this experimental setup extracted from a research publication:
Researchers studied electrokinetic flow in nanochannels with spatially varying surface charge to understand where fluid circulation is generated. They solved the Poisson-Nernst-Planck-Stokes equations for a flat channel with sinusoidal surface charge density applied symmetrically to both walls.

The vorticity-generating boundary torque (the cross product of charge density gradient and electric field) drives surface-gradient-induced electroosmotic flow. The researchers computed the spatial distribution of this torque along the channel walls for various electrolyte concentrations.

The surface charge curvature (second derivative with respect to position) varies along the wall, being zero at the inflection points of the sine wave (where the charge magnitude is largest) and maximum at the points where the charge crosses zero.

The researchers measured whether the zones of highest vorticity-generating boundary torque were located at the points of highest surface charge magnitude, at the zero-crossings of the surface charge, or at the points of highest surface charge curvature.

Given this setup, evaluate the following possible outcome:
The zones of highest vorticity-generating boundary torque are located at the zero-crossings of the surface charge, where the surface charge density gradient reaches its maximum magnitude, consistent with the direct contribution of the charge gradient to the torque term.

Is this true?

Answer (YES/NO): NO